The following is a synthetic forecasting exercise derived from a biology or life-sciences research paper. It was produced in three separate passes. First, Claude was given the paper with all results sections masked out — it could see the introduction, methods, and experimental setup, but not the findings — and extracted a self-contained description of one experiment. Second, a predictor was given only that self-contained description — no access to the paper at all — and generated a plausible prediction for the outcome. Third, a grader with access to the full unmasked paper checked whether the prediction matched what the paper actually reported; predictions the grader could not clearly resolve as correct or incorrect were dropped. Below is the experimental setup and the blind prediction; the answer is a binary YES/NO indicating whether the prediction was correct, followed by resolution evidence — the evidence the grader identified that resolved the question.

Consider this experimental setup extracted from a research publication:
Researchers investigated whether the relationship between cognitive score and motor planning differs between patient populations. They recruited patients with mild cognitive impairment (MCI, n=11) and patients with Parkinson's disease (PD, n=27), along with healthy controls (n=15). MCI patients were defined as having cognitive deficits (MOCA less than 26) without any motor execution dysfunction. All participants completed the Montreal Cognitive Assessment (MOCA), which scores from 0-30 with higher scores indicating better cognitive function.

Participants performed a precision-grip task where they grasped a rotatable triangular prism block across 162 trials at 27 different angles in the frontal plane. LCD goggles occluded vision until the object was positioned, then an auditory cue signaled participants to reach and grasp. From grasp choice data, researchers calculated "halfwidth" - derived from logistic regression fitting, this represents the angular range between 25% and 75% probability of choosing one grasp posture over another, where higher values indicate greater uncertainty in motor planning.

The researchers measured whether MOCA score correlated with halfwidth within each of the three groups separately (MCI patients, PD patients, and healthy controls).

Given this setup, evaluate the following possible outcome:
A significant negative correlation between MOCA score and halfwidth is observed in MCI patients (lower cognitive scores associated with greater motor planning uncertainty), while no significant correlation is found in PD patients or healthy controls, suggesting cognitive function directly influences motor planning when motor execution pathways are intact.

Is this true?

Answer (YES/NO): YES